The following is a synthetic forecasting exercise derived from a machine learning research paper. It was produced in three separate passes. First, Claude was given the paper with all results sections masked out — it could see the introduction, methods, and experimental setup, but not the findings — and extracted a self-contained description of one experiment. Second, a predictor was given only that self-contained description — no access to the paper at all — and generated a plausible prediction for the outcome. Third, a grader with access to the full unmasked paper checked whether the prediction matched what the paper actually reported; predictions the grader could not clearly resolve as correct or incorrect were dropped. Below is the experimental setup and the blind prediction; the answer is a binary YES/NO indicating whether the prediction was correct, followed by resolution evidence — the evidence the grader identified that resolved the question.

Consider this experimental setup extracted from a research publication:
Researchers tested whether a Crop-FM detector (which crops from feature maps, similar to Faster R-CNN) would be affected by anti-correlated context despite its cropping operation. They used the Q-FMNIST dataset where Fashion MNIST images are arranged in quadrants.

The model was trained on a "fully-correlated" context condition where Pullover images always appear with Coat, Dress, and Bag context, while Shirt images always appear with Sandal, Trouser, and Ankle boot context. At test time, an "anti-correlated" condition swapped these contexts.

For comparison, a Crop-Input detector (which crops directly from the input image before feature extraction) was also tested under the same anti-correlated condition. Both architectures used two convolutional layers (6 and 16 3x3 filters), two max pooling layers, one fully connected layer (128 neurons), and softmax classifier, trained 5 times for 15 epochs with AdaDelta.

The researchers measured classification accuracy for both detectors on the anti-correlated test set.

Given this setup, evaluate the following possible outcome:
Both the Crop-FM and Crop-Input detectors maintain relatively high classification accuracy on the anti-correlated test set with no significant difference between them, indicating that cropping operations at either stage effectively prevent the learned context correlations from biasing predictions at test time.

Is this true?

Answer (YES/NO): NO